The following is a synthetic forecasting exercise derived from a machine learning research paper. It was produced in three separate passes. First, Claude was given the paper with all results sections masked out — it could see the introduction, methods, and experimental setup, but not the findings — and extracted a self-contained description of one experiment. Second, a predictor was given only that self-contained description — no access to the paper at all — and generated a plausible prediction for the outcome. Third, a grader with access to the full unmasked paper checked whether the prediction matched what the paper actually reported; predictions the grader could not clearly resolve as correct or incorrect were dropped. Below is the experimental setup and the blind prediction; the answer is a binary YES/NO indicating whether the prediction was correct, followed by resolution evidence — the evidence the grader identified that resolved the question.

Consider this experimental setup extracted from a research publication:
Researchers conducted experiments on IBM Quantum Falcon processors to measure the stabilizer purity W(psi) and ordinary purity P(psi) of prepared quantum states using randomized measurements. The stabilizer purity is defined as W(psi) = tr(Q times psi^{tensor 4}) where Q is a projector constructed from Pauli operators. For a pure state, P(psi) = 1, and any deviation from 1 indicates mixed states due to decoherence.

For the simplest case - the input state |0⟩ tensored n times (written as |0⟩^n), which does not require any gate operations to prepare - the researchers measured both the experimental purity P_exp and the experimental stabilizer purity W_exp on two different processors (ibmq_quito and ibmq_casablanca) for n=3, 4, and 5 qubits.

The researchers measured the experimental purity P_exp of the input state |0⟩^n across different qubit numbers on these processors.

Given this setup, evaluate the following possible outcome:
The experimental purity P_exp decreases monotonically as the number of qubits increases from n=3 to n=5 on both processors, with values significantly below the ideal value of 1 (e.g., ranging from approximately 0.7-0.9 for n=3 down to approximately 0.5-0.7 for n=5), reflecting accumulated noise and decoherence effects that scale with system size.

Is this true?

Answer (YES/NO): NO